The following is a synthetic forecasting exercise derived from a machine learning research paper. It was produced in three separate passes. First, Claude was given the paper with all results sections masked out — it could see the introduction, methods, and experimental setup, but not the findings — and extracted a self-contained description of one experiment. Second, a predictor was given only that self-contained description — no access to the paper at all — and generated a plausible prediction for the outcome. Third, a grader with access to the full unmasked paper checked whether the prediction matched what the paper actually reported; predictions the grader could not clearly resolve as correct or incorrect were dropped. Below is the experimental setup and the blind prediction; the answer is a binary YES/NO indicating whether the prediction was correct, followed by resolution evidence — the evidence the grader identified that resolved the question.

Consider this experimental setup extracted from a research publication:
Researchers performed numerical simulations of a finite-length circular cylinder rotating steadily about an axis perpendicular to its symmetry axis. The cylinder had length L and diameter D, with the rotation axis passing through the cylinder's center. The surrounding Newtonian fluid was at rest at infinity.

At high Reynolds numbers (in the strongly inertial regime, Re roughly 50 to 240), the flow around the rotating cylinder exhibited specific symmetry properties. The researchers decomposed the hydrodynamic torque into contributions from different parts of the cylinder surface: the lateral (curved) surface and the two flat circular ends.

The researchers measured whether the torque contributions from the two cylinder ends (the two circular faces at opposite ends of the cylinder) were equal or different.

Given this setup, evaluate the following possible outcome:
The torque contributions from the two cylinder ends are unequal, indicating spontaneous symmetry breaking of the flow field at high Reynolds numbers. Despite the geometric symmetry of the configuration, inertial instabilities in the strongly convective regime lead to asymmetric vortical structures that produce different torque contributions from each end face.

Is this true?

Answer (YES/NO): NO